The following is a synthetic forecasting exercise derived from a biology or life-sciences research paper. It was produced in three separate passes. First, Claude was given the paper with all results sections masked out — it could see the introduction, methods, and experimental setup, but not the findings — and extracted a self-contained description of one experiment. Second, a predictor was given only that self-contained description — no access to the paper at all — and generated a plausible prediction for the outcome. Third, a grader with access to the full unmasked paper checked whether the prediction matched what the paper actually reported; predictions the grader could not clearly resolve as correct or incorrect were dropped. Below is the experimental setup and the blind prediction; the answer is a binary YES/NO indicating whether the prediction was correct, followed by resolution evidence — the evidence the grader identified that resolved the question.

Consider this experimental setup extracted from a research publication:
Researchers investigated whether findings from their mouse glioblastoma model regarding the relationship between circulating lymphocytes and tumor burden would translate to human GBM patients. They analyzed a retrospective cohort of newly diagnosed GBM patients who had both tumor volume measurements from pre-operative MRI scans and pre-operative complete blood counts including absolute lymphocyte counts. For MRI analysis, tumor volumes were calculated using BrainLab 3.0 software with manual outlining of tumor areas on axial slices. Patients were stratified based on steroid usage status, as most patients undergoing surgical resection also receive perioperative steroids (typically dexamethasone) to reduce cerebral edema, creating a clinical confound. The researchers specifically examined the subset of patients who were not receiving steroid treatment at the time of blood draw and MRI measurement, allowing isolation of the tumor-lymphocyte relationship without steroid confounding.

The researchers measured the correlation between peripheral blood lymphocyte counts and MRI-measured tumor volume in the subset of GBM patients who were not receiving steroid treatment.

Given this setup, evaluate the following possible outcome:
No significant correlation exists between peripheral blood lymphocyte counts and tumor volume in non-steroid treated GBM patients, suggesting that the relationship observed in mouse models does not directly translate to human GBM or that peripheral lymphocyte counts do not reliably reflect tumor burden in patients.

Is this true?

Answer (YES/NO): NO